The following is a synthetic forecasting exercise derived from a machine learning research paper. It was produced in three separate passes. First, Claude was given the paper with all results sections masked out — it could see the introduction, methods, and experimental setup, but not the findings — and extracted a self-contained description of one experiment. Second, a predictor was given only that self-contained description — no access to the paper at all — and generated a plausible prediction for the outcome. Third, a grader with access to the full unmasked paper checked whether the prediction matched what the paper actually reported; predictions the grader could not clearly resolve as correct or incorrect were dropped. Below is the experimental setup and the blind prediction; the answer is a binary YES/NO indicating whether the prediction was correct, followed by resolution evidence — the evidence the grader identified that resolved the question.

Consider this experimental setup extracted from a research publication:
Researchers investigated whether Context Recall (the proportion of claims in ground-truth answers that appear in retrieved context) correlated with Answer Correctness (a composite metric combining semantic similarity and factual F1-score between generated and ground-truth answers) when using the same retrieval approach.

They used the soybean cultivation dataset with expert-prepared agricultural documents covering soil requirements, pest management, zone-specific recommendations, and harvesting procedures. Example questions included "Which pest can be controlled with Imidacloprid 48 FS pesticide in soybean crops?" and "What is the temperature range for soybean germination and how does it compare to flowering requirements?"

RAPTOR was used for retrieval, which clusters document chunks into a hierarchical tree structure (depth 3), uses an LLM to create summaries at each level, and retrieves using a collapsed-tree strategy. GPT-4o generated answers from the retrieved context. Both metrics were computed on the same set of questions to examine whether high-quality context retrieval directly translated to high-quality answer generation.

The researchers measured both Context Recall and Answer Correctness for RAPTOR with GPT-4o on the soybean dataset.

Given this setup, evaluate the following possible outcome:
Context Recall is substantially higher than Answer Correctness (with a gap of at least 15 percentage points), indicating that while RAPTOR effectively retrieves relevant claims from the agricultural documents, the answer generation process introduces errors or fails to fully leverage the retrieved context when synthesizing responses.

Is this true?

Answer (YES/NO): YES